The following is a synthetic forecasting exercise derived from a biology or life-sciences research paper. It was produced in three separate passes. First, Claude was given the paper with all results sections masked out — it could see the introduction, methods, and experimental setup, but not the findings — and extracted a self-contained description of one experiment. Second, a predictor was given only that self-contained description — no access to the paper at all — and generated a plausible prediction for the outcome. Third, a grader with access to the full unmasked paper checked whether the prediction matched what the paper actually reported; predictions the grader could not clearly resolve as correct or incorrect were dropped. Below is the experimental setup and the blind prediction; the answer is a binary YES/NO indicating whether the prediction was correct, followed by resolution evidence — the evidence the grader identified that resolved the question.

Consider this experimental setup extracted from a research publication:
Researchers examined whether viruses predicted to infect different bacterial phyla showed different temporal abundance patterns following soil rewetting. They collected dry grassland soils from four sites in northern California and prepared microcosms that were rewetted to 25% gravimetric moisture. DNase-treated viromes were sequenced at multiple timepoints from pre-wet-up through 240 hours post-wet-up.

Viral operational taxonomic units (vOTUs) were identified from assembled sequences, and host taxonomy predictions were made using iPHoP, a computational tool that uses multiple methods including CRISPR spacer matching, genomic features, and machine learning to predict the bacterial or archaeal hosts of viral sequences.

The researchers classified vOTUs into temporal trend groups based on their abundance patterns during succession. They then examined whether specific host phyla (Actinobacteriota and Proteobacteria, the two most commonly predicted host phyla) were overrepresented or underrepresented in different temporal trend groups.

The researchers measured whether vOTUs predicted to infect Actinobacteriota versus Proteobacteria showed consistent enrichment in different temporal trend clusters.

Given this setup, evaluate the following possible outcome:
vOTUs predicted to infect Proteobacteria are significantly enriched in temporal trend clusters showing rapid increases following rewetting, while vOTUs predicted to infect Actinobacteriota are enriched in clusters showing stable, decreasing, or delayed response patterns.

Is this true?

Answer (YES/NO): YES